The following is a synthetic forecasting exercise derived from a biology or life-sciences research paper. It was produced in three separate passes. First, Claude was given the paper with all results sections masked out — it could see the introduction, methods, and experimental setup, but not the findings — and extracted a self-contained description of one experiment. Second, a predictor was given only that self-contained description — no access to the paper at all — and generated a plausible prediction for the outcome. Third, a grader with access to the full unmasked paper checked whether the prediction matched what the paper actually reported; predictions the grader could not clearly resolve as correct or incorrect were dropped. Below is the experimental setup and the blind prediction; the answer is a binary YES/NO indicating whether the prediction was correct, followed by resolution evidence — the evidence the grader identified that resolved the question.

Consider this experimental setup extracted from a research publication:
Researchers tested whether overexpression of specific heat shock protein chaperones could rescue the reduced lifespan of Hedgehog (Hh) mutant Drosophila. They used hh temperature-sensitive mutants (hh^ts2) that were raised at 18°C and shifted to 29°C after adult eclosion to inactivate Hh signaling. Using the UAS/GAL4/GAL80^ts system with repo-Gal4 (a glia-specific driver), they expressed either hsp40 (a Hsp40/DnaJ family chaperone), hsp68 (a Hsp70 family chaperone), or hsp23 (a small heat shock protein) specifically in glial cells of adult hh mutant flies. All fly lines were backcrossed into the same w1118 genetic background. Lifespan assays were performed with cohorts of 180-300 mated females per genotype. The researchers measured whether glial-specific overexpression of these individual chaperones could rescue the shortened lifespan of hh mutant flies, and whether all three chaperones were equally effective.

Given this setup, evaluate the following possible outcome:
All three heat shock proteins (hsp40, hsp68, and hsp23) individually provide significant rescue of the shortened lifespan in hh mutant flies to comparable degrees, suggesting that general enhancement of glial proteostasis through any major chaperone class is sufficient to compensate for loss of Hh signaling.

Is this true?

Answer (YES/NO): NO